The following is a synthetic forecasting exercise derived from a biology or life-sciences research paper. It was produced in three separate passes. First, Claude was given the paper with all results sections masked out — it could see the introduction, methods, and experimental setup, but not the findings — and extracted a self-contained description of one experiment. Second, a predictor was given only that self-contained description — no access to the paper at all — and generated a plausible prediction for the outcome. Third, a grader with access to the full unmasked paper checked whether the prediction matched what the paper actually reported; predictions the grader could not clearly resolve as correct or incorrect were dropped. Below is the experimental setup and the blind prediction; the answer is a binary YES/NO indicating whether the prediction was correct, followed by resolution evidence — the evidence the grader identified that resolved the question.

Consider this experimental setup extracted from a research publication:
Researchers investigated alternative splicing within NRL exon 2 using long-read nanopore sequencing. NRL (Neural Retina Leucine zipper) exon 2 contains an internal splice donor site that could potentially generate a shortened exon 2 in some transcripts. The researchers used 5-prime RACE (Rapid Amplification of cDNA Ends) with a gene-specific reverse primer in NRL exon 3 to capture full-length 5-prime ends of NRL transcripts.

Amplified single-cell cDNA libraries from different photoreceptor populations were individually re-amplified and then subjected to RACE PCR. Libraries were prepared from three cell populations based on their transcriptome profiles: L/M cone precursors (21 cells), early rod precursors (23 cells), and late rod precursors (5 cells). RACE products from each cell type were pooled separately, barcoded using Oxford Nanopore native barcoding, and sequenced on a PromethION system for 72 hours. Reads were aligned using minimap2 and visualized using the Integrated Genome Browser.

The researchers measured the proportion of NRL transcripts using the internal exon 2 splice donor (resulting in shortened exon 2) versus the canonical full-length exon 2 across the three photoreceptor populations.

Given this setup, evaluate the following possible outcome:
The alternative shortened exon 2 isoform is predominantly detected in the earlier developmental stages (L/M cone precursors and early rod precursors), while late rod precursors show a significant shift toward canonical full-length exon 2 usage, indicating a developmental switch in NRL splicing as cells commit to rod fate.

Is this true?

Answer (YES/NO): NO